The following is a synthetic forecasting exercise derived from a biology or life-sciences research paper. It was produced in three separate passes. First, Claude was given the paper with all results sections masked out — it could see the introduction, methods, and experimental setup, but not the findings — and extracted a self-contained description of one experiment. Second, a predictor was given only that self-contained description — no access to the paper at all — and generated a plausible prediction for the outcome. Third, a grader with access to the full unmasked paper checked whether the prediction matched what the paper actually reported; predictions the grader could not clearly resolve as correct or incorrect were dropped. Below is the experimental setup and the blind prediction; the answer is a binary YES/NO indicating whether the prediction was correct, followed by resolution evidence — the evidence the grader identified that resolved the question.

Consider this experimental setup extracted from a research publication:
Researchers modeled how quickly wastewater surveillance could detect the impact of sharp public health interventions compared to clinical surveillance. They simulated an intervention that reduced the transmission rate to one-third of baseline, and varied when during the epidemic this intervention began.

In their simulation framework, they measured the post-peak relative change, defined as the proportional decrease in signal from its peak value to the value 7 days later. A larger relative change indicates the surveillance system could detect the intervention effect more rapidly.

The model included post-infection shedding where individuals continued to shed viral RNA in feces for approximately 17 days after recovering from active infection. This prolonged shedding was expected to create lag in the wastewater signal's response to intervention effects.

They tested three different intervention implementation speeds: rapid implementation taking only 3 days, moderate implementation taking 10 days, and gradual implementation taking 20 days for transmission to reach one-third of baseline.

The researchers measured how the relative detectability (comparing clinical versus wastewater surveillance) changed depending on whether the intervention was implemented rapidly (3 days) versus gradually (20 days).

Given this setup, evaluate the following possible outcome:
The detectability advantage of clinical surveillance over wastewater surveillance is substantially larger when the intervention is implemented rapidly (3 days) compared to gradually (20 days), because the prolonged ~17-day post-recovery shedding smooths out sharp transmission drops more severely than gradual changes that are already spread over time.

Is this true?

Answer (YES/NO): YES